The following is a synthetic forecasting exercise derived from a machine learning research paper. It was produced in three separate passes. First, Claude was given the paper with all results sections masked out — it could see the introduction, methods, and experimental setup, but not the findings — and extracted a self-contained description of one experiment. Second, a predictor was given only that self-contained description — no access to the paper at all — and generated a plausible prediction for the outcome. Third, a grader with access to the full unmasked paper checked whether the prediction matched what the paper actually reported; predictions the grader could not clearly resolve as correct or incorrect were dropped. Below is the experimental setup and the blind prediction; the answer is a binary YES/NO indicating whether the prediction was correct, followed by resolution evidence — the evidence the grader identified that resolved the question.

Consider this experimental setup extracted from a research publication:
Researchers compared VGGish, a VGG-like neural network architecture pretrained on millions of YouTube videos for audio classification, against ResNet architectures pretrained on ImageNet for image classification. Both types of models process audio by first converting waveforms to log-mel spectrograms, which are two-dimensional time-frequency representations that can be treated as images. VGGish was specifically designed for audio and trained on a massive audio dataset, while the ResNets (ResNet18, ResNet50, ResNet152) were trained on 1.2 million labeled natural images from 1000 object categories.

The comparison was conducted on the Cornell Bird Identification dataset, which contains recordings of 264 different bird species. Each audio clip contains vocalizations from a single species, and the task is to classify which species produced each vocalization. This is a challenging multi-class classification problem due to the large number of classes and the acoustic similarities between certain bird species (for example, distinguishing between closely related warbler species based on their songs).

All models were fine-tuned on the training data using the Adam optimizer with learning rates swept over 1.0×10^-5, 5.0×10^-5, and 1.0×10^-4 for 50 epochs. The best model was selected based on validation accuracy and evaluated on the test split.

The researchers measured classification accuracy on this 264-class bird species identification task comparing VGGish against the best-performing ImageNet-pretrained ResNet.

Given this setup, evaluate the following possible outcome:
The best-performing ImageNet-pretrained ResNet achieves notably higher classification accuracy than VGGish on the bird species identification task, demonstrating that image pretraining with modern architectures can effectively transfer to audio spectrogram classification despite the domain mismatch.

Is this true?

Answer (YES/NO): YES